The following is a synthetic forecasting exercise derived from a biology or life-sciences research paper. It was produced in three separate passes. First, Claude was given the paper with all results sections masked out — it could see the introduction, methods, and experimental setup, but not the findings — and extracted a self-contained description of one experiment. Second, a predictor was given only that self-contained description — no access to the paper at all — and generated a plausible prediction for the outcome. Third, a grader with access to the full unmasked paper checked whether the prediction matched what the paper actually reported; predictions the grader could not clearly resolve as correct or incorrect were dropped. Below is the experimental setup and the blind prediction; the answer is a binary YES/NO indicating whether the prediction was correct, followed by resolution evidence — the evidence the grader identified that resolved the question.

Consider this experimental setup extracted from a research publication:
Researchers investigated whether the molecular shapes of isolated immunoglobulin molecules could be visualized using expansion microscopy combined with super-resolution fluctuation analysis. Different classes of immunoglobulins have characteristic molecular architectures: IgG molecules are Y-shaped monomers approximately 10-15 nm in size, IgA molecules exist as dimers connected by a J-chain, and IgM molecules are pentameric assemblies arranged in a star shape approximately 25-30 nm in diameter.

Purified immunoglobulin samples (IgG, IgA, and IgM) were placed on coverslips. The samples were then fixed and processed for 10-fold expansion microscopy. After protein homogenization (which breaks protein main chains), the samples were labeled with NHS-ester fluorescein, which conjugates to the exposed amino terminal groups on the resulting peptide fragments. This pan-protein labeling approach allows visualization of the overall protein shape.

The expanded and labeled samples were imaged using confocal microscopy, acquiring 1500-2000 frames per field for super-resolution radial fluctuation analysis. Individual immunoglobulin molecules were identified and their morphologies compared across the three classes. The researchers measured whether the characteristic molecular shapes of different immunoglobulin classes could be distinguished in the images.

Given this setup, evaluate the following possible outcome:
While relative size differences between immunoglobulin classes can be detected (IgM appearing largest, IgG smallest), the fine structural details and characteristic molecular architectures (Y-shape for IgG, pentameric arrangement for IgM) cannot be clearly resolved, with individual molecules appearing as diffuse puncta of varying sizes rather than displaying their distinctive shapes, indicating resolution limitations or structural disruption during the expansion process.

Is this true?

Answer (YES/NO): NO